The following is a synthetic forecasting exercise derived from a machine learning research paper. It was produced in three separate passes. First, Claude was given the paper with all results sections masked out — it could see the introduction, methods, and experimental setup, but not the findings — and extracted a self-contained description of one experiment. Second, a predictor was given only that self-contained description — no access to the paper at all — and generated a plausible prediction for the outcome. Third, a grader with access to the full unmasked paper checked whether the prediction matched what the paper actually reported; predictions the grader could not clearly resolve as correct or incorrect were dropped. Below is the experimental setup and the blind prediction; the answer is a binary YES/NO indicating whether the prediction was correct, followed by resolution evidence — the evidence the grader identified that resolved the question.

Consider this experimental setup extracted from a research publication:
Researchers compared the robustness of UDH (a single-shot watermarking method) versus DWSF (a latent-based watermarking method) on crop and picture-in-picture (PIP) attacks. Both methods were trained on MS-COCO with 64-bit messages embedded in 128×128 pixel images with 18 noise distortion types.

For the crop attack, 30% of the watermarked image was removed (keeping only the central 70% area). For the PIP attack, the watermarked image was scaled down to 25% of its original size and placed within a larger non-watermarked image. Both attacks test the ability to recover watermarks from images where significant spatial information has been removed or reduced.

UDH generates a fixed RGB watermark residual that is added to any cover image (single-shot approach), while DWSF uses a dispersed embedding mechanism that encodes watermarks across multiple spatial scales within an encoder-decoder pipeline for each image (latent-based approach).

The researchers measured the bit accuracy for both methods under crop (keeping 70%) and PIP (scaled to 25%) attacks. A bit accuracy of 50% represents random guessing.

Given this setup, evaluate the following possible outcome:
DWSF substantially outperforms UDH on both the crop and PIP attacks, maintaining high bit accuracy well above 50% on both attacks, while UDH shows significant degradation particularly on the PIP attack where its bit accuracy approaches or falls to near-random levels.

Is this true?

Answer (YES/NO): YES